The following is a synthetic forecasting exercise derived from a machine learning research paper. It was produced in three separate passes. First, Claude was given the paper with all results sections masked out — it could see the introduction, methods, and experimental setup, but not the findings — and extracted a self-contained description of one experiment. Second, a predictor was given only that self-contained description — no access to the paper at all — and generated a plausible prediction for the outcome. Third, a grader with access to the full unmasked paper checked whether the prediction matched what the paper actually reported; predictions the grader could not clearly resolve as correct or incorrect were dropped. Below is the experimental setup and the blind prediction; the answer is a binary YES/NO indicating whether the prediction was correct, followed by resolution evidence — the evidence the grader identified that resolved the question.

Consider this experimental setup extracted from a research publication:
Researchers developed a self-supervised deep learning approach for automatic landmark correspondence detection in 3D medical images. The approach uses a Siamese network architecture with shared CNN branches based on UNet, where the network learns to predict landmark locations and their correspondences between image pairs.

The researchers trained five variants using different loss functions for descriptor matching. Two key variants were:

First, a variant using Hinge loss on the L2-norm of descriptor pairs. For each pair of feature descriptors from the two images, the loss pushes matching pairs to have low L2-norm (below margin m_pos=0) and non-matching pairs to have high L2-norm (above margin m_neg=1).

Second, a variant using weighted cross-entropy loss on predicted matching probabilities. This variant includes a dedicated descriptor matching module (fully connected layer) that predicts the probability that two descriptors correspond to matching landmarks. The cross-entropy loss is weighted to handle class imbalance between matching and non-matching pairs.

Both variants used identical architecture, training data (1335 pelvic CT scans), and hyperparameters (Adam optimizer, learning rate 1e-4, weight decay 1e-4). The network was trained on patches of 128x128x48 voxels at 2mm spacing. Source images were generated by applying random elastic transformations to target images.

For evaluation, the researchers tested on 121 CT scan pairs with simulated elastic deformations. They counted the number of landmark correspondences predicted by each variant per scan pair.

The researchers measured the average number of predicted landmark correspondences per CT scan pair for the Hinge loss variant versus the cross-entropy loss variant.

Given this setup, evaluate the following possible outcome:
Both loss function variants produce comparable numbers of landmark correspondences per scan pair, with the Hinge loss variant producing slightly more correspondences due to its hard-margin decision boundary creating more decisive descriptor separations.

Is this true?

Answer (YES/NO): NO